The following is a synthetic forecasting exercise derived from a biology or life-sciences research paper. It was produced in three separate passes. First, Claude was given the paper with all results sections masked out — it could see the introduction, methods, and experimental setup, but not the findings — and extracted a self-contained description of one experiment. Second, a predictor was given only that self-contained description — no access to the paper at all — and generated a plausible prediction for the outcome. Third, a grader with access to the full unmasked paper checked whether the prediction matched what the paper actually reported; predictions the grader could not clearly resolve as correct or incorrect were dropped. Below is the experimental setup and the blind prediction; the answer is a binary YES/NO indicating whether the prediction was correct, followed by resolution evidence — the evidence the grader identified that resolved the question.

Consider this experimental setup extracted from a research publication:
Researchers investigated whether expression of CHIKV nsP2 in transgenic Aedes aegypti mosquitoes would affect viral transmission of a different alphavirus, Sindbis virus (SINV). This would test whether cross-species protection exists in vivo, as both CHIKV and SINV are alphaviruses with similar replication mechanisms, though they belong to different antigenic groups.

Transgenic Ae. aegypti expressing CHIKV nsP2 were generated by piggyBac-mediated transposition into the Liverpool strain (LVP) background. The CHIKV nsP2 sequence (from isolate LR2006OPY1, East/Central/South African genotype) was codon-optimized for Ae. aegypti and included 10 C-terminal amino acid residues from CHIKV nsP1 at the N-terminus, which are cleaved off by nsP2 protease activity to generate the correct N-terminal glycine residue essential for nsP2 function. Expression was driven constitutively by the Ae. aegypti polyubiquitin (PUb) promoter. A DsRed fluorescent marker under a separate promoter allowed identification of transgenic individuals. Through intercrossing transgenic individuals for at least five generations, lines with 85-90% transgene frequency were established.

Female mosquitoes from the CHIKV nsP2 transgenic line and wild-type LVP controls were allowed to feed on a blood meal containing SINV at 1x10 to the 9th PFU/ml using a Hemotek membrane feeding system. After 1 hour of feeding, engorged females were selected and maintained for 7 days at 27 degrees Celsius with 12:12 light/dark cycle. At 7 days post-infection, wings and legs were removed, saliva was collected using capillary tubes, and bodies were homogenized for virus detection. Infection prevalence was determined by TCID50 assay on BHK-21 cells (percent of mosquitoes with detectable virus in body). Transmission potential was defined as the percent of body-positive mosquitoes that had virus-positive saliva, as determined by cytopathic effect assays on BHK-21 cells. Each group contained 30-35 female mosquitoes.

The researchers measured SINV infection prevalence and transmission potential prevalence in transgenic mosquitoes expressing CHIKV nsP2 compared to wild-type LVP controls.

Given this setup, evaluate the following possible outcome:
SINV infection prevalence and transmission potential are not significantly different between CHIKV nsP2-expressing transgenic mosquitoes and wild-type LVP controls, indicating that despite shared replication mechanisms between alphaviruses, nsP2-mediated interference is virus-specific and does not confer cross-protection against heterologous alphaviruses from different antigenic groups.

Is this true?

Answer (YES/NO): NO